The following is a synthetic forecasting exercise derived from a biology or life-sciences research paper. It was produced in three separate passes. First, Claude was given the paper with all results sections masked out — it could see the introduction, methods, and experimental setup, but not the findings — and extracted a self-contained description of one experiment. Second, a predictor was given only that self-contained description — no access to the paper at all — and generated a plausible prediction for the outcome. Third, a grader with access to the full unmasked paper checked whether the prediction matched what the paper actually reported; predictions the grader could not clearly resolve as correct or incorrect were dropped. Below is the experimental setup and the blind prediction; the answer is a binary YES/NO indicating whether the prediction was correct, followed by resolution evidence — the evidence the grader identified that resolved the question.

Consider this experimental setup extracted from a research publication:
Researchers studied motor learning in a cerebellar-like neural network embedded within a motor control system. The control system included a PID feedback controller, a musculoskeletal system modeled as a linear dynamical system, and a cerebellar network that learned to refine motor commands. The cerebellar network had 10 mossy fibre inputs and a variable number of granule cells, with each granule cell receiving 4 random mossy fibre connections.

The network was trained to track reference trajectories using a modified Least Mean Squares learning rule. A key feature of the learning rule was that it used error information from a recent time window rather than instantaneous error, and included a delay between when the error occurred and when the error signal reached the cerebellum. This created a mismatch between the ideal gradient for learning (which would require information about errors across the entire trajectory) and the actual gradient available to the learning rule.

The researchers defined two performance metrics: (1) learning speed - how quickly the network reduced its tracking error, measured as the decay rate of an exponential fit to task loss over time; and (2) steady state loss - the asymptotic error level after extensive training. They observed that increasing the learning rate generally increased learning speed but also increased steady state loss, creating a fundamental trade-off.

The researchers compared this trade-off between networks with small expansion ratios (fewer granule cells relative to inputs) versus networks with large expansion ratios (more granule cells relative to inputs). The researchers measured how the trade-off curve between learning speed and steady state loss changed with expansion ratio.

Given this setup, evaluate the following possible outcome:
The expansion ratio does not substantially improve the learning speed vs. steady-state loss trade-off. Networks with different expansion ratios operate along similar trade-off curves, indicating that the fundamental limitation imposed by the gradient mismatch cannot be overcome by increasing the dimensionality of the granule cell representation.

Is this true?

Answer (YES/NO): NO